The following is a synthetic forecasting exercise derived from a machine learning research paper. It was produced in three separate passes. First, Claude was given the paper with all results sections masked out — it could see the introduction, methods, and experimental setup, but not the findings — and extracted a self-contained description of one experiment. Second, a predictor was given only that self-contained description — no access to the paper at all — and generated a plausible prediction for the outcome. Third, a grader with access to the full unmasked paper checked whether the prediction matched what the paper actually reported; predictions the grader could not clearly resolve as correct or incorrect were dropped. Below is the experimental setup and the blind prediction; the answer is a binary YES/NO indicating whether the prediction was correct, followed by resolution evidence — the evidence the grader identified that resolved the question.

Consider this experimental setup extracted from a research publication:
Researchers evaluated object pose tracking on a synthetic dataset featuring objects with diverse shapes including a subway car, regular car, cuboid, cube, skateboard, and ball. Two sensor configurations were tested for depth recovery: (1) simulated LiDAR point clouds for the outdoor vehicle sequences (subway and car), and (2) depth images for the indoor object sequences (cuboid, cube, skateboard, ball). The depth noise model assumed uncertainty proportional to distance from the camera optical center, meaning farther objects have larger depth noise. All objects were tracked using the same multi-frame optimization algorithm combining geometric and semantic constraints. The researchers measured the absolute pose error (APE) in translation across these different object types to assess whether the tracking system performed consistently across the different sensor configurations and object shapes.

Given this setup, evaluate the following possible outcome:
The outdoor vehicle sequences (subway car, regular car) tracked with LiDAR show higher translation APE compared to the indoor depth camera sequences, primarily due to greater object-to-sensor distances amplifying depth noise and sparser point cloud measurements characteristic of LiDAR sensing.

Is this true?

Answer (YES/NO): NO